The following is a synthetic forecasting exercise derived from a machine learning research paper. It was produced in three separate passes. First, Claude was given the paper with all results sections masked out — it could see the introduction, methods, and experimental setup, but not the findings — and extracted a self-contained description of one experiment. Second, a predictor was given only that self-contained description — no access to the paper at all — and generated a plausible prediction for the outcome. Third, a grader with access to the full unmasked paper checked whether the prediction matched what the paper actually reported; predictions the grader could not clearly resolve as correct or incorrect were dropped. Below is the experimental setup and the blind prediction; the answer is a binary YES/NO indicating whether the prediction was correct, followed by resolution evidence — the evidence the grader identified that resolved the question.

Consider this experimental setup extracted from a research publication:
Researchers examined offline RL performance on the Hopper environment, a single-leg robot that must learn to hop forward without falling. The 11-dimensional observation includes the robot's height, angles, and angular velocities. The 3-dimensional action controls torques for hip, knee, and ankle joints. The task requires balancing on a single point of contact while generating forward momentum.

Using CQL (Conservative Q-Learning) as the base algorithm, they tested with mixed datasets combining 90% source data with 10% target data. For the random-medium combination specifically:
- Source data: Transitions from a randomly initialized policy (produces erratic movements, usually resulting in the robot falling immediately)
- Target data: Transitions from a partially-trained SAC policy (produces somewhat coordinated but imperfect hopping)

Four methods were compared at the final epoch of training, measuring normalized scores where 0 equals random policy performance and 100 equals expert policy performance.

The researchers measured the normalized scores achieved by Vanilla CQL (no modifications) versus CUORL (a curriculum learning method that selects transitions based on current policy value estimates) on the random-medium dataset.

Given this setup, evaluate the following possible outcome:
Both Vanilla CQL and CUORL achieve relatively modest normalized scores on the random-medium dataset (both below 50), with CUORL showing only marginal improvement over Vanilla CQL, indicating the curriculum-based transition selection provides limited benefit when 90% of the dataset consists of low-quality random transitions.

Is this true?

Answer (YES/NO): NO